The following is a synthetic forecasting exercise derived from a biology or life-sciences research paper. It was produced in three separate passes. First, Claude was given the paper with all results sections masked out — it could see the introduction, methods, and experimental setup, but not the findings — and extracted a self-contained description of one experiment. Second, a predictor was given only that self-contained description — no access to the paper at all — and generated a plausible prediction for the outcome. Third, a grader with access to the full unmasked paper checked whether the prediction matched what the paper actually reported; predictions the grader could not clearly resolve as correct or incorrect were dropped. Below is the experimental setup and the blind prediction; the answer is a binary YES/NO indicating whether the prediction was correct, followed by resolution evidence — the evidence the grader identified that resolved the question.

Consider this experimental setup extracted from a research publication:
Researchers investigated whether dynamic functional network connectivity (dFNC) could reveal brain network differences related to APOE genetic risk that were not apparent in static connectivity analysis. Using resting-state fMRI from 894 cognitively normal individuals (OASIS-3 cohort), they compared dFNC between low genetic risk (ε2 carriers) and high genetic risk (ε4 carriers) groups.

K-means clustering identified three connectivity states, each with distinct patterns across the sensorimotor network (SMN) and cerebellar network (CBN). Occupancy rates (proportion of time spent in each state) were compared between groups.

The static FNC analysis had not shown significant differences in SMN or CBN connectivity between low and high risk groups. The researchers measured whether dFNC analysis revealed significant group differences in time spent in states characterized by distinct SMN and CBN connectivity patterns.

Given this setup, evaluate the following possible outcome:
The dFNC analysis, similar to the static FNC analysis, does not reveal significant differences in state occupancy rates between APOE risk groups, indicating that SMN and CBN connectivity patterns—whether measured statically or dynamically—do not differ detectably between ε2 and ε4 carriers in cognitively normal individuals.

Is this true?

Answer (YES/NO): NO